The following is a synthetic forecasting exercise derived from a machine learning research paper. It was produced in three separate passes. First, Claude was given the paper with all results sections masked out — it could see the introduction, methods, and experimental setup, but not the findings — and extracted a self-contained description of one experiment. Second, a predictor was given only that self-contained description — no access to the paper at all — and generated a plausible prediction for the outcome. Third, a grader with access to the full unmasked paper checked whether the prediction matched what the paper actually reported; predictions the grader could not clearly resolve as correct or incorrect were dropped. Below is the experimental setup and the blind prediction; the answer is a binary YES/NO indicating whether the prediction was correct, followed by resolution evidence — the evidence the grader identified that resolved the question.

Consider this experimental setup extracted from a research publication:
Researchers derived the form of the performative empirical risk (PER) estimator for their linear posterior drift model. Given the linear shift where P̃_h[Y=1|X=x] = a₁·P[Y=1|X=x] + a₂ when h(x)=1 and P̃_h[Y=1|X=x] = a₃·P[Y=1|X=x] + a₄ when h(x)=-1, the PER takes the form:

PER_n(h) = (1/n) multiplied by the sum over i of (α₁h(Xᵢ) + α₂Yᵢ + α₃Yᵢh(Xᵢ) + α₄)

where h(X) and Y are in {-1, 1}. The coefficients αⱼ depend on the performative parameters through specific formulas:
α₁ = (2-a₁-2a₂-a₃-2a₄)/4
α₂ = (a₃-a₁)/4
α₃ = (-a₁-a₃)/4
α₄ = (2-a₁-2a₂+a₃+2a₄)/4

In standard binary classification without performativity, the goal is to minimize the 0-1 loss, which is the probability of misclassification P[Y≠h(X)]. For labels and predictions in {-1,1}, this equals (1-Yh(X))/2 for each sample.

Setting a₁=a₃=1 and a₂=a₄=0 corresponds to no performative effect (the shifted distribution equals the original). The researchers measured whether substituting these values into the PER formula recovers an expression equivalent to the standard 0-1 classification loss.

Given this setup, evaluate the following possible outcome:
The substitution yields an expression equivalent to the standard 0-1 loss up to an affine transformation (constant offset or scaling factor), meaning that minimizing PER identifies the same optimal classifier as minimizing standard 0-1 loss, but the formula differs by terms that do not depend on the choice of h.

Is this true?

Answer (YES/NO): NO